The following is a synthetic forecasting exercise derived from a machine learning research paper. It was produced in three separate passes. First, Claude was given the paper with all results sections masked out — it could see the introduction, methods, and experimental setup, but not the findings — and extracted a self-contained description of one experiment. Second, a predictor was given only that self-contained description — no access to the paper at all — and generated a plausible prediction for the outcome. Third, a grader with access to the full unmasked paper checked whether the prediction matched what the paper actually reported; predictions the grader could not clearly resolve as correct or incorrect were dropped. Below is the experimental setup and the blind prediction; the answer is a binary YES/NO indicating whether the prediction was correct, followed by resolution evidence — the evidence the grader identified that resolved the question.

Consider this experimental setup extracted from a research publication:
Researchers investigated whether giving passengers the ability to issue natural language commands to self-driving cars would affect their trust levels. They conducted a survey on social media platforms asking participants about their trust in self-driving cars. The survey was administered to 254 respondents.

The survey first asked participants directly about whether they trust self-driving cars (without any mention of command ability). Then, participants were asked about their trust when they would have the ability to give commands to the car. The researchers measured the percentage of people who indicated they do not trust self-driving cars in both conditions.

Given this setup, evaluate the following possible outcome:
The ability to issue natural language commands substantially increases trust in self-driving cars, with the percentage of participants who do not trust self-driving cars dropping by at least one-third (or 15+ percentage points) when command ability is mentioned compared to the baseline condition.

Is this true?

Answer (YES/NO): NO